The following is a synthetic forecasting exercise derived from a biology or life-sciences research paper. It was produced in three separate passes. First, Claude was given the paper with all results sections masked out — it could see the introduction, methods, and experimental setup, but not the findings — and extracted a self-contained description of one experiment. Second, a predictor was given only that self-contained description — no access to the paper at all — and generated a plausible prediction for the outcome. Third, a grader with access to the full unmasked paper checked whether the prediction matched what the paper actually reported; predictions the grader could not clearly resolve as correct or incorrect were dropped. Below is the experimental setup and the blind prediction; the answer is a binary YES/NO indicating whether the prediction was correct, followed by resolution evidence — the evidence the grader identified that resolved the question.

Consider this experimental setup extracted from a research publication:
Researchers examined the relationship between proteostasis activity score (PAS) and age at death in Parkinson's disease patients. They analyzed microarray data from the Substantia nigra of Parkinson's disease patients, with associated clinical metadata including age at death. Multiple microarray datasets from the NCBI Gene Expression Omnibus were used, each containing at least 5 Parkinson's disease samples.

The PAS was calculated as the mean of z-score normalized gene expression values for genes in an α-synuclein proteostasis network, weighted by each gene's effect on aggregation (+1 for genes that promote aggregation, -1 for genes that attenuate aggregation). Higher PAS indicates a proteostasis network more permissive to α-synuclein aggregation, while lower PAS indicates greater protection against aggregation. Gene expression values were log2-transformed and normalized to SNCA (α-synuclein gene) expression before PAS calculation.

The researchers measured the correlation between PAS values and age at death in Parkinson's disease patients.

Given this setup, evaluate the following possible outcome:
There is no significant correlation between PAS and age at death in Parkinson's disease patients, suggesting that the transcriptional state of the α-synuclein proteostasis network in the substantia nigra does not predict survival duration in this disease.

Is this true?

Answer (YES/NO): NO